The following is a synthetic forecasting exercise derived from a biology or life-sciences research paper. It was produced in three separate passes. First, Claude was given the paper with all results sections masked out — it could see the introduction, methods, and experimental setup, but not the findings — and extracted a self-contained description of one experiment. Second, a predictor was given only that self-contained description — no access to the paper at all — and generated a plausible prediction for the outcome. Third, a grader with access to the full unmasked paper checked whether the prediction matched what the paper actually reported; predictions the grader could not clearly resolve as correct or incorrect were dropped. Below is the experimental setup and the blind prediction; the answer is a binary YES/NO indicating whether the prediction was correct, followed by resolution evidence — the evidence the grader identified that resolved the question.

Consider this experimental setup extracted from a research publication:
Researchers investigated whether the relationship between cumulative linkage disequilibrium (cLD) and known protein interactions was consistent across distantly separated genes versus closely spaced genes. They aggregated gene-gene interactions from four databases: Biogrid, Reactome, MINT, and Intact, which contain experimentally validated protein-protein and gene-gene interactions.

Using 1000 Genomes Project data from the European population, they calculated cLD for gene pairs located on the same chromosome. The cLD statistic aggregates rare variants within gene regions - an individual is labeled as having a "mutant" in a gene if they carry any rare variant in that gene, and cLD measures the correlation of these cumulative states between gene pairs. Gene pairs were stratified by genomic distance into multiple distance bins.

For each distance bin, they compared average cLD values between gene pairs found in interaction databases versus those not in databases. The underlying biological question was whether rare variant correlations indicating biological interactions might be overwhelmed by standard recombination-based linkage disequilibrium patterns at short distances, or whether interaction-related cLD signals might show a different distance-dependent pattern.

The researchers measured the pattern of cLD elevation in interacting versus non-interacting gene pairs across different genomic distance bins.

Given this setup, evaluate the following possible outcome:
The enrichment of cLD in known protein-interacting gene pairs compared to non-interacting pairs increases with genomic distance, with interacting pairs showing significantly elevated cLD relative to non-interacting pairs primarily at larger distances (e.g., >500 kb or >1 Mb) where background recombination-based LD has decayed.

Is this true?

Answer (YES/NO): NO